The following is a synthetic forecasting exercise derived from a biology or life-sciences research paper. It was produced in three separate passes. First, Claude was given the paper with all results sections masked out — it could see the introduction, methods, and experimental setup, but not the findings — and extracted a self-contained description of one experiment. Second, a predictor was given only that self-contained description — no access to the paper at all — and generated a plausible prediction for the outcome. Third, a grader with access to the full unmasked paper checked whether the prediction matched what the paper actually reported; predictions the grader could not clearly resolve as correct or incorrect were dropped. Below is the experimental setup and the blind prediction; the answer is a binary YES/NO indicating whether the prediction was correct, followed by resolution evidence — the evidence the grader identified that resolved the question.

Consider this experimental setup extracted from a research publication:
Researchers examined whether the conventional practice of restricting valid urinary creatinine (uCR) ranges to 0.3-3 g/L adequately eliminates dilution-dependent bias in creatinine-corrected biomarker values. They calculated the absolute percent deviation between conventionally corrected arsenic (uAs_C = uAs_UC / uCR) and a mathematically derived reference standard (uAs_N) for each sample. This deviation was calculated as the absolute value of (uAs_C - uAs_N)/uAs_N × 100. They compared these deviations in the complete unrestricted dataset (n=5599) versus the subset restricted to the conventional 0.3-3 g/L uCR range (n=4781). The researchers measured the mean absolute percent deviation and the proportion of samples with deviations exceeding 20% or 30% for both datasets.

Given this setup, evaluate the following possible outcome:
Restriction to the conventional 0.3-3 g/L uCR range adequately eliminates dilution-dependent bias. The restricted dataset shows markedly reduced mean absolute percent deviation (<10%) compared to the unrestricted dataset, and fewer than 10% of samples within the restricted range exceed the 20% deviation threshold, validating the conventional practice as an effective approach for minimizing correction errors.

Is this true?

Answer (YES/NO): NO